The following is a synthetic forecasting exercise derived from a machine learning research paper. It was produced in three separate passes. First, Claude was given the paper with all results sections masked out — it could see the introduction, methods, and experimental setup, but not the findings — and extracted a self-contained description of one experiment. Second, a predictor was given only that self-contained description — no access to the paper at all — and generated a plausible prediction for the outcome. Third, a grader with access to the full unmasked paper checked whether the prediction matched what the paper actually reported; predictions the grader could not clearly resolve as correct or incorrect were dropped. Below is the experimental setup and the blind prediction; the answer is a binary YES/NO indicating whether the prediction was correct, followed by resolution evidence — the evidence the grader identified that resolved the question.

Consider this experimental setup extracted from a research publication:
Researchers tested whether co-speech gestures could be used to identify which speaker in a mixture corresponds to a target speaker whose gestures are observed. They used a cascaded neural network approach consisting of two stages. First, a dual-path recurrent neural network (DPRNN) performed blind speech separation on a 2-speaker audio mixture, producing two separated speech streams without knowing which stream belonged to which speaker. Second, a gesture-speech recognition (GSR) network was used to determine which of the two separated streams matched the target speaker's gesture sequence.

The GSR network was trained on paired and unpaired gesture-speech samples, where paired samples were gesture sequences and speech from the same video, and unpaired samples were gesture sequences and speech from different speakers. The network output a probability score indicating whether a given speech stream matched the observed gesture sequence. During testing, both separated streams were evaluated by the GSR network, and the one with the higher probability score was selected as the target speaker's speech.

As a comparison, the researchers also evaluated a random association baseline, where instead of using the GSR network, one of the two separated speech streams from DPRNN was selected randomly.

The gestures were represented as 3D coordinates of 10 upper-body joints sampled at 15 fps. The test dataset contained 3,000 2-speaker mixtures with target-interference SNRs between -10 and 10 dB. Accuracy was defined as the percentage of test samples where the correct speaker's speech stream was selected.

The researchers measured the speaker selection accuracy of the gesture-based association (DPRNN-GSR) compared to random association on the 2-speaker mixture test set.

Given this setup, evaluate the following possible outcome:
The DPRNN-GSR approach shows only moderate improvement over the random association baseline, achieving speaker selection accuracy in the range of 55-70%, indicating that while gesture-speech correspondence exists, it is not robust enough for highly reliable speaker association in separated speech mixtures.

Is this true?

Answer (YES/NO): NO